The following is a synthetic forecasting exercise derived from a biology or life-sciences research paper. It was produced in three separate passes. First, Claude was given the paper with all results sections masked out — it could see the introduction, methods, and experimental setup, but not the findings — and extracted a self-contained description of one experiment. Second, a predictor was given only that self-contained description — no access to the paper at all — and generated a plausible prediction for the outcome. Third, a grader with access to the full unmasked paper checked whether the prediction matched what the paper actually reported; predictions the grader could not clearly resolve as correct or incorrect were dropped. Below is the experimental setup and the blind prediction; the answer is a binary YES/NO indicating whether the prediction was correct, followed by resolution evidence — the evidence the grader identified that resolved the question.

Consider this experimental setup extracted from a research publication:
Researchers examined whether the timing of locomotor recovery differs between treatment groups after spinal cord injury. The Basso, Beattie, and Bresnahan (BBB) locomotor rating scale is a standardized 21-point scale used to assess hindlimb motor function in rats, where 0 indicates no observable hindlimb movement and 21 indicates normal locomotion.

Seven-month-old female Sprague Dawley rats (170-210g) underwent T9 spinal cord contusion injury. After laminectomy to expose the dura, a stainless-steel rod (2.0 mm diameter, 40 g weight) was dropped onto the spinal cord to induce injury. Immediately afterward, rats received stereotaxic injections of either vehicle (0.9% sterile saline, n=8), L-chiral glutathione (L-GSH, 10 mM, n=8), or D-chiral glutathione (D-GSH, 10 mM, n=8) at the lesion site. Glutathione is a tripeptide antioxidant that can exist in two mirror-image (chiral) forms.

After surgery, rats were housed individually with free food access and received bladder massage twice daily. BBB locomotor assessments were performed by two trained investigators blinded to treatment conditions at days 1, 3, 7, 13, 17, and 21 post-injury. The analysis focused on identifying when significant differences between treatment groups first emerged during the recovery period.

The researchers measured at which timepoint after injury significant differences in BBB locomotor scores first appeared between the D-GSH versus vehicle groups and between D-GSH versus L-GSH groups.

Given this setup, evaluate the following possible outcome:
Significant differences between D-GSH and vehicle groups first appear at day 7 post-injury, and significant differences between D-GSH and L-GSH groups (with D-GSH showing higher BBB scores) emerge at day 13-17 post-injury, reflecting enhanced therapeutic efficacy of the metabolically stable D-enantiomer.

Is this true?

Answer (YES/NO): NO